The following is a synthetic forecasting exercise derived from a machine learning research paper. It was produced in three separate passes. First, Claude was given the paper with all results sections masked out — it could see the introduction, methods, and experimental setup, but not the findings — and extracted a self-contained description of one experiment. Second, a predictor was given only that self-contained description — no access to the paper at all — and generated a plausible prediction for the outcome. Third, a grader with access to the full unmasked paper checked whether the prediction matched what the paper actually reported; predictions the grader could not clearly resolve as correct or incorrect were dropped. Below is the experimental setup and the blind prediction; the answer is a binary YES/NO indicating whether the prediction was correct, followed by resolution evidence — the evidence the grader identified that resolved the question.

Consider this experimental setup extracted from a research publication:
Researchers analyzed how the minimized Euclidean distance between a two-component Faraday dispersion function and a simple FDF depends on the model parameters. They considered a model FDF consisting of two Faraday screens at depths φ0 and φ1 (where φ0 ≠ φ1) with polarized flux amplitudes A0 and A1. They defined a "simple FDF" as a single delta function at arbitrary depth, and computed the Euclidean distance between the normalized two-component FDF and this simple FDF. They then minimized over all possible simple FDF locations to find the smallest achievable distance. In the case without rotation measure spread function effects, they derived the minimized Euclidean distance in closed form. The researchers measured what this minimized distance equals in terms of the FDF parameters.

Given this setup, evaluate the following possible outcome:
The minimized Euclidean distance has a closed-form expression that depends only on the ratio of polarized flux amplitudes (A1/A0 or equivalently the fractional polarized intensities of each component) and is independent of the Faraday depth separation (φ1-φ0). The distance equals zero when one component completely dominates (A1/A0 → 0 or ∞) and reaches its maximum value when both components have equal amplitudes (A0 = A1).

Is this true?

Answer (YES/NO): YES